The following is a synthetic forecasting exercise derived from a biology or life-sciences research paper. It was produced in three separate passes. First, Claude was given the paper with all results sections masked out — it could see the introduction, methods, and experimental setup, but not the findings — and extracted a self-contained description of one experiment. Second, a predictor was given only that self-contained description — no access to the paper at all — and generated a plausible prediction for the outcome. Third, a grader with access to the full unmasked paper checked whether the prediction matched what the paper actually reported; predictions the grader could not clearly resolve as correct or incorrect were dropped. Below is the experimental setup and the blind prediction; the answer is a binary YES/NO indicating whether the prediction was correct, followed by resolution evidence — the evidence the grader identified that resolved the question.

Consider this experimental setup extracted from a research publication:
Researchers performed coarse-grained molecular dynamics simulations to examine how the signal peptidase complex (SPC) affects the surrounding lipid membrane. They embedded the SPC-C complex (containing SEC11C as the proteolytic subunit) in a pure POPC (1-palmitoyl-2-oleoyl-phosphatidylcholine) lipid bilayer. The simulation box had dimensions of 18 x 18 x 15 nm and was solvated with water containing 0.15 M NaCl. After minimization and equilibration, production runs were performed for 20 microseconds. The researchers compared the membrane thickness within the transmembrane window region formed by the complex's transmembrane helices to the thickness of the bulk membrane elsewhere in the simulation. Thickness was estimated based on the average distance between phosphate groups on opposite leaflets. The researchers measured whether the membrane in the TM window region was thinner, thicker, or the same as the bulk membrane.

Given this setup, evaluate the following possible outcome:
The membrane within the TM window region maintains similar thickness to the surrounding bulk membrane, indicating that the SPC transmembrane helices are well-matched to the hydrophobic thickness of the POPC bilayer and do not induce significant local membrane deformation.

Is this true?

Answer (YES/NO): NO